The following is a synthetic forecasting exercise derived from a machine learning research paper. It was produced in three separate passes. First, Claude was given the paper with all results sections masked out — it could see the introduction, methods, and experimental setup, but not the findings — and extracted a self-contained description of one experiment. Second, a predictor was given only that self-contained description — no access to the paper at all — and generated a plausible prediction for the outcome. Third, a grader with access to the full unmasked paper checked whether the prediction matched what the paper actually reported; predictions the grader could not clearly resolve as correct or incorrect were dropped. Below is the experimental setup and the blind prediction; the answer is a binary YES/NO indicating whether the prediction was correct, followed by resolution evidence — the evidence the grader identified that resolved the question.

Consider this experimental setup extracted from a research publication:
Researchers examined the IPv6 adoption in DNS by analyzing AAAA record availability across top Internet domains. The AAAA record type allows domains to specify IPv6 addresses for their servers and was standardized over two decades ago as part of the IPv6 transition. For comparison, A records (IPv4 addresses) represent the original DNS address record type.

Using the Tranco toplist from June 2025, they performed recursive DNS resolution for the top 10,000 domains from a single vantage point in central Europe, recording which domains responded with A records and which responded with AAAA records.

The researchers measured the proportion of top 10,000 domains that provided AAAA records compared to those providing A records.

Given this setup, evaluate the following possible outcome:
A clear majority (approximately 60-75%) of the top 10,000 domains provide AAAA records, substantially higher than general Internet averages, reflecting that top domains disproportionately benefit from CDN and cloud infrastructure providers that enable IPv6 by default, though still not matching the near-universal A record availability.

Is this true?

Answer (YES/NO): NO